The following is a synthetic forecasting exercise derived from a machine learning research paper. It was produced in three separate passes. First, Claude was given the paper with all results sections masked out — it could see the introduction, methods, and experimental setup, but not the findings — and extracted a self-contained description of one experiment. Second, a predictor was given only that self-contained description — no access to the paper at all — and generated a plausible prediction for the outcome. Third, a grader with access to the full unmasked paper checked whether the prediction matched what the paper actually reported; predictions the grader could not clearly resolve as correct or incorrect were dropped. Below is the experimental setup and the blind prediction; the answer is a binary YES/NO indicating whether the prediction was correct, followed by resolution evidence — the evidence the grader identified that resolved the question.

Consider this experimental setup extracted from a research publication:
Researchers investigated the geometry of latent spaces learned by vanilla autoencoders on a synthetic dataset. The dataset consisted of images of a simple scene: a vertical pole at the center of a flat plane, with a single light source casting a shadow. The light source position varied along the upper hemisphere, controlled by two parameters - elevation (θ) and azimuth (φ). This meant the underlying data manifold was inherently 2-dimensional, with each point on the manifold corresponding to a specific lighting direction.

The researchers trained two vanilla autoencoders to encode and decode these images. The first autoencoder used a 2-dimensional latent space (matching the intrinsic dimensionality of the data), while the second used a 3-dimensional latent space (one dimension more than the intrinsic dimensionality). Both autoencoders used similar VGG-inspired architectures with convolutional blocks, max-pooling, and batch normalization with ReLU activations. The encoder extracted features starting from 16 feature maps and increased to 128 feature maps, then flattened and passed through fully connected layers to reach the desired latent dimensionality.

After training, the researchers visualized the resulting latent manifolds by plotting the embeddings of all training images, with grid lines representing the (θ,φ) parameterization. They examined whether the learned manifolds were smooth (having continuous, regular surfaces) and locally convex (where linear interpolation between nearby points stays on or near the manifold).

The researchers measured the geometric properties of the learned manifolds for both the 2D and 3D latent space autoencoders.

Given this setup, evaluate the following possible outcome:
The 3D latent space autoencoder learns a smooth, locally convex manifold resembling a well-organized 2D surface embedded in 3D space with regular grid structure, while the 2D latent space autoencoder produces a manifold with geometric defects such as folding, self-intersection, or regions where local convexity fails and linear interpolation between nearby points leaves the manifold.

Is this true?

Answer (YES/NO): NO